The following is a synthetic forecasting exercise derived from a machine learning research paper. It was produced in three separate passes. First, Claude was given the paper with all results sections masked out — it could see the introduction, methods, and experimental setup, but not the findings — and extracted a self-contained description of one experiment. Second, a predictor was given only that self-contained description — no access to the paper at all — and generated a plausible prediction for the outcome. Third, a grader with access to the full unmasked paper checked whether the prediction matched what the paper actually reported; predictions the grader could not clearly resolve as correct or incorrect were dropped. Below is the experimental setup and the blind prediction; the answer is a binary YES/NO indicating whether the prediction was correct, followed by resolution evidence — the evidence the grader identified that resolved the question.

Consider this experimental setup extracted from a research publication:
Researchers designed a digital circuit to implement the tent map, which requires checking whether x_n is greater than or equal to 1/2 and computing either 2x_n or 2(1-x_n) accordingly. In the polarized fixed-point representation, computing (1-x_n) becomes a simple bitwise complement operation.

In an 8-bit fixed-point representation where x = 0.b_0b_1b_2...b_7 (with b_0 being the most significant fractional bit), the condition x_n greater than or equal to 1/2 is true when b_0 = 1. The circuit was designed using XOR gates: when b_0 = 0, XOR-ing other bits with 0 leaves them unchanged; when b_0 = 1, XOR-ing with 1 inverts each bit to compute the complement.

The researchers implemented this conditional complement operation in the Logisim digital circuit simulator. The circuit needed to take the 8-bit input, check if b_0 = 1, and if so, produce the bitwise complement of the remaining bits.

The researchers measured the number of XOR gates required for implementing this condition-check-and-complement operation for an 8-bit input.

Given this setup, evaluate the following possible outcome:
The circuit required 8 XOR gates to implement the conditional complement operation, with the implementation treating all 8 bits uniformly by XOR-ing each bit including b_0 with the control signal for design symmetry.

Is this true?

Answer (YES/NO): NO